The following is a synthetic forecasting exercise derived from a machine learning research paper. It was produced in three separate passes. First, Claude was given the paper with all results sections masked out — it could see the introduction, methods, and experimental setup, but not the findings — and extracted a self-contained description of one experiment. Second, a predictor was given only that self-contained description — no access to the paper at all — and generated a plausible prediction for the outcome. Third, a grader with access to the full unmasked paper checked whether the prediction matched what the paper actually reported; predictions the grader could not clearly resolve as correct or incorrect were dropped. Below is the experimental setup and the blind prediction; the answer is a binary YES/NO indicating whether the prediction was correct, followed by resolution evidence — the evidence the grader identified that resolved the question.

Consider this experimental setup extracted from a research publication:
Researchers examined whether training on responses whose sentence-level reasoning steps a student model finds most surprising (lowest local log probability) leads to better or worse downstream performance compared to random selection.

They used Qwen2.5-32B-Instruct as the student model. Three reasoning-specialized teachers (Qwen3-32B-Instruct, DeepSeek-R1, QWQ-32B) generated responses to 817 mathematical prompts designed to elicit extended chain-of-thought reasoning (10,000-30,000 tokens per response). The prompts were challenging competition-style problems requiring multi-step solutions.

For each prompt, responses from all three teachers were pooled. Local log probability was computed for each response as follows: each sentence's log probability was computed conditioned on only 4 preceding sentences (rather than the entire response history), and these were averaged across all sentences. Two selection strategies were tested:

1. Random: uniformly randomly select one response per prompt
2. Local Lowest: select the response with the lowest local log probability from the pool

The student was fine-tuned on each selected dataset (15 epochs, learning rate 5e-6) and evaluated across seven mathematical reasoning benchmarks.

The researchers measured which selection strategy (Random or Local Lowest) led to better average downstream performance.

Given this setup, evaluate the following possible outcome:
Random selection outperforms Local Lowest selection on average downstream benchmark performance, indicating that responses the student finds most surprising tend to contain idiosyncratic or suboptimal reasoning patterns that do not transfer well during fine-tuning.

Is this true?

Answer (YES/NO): YES